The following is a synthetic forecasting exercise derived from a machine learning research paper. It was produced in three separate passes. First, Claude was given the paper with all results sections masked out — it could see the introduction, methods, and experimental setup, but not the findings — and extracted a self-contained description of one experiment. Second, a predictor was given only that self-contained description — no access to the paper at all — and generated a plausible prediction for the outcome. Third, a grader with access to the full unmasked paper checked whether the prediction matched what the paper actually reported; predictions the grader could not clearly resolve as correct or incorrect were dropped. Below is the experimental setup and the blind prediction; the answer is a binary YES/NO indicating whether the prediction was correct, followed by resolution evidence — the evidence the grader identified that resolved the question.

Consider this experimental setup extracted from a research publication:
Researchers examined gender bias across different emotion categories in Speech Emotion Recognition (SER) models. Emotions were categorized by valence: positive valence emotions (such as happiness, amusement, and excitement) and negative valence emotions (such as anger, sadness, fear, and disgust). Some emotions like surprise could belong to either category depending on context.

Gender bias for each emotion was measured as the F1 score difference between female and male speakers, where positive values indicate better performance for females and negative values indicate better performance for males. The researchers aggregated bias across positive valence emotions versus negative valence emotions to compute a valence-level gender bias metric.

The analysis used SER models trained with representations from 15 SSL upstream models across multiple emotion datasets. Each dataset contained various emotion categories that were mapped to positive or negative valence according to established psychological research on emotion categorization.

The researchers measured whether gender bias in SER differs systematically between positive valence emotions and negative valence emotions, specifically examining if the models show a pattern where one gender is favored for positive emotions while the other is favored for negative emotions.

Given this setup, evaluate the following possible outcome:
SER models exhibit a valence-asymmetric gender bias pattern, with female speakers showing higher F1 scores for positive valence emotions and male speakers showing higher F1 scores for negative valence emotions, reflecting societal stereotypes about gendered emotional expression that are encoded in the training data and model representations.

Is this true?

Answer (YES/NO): NO